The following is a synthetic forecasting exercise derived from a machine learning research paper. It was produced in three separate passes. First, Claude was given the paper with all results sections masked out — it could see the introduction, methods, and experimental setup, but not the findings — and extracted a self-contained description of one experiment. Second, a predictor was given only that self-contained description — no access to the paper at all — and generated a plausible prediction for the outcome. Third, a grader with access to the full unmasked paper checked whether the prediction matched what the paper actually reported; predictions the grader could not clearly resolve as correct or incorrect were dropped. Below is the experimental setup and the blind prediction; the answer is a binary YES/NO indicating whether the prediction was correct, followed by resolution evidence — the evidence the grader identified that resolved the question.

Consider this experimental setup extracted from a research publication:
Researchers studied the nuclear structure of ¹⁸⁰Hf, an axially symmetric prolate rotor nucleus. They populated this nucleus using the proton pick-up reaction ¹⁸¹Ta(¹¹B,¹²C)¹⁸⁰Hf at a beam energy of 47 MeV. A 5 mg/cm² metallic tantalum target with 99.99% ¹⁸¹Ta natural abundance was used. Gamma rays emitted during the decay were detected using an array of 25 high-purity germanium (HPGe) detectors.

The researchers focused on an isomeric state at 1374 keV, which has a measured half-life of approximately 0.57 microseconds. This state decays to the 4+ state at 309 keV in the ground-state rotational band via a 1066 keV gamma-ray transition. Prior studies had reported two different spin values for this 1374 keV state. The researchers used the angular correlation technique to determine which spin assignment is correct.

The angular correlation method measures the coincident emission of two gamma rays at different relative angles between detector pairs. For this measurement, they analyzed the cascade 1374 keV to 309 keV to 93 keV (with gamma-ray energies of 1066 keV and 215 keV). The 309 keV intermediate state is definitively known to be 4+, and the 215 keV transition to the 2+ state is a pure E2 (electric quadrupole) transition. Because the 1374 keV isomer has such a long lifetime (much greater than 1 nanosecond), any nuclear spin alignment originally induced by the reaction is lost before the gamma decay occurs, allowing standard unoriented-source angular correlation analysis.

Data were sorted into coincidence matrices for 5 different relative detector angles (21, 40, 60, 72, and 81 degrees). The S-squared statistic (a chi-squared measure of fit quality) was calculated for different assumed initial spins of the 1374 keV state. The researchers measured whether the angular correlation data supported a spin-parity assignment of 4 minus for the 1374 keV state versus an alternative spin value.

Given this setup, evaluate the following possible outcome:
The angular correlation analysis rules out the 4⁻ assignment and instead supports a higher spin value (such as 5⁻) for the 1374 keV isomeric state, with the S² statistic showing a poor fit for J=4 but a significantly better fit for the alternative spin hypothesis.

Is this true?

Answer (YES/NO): NO